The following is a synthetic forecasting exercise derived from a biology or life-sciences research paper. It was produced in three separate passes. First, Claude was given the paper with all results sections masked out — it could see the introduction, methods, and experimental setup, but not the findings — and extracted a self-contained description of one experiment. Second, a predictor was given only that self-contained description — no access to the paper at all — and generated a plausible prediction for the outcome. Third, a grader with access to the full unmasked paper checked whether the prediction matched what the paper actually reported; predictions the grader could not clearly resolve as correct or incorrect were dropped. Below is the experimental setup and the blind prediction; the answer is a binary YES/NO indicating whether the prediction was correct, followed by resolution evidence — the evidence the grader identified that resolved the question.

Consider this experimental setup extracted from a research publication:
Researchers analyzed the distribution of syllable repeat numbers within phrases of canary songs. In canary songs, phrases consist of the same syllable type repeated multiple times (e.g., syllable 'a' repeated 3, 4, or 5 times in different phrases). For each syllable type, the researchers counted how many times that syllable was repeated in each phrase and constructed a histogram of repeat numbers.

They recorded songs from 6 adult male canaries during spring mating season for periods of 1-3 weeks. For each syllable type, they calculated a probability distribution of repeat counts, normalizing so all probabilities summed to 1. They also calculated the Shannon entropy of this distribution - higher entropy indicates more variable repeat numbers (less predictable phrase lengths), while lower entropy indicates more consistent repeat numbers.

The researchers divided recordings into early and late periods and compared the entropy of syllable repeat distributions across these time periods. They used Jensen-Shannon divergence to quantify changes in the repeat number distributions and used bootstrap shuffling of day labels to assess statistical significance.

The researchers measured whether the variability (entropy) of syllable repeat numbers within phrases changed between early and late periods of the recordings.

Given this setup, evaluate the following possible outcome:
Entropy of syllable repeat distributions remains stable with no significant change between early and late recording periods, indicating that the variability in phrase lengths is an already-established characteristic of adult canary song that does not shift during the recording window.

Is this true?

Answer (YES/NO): NO